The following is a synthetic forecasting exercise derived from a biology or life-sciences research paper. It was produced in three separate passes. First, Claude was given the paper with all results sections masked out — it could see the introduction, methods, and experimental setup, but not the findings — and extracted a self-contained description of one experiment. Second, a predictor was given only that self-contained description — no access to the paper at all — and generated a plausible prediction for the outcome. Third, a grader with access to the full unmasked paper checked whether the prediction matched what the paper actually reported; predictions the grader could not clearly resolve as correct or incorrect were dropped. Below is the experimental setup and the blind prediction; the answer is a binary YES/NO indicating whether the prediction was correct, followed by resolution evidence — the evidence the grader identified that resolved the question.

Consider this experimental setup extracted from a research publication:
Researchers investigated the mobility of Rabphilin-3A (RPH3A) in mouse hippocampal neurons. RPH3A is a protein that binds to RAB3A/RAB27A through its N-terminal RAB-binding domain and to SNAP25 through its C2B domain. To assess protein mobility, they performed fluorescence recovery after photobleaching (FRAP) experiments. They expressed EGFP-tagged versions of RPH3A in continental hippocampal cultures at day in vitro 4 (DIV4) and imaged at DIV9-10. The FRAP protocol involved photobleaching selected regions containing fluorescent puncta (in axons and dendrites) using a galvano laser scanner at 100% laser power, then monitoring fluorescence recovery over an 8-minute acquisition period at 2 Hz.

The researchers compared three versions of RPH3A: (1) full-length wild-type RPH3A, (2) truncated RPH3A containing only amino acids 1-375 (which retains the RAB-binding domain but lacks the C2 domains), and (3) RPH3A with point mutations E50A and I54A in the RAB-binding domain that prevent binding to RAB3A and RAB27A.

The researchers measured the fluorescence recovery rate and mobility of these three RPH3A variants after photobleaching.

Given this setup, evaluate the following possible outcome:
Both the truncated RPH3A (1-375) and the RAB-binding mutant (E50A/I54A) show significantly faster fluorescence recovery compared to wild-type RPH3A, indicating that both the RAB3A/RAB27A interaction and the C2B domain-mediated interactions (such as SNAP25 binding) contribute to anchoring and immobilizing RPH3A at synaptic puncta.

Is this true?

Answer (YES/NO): NO